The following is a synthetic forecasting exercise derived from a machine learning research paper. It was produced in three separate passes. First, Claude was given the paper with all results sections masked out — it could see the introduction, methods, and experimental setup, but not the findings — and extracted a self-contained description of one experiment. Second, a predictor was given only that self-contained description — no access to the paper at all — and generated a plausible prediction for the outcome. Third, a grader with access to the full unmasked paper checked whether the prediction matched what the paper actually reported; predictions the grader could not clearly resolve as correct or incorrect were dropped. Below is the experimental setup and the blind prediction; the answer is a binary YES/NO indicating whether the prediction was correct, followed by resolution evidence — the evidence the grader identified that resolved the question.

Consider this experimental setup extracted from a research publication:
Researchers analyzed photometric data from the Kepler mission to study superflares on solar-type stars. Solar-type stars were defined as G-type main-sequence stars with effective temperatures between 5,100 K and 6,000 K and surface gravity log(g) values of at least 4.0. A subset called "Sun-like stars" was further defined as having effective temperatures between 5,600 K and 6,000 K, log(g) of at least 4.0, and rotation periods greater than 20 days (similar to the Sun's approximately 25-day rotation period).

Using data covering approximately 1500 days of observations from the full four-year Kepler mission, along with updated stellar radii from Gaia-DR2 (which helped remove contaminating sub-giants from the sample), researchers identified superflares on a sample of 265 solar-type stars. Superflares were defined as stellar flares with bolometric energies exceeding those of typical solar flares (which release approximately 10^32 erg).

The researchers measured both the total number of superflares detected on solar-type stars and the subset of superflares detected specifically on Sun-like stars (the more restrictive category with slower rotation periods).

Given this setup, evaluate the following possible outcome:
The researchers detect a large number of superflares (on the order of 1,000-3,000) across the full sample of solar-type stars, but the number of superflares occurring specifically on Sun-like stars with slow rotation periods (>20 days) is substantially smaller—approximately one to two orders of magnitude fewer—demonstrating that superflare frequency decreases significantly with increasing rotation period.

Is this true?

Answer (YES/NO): YES